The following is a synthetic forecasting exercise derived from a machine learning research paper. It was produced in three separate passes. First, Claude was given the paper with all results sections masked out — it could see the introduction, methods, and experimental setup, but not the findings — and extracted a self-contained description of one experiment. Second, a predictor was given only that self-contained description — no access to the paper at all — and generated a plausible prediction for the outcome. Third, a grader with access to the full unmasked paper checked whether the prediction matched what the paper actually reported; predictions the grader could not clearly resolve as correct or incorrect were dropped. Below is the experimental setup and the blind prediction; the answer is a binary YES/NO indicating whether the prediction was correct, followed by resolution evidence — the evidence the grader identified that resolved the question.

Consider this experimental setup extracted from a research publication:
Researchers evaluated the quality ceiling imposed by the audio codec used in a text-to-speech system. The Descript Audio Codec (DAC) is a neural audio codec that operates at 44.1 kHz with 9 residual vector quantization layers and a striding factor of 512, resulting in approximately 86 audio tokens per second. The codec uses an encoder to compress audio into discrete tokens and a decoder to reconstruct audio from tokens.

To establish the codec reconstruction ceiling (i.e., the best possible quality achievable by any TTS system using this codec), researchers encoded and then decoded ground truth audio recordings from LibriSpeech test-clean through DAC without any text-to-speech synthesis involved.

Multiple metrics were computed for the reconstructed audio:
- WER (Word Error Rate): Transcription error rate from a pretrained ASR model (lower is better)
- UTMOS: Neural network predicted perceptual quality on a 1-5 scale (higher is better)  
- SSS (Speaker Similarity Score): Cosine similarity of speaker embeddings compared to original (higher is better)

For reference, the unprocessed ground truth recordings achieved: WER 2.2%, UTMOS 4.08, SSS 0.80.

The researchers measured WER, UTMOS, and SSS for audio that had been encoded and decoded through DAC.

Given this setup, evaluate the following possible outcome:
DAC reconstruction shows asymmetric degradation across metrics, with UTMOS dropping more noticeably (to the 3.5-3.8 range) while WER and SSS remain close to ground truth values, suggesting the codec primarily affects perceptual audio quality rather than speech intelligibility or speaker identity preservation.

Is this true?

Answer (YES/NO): NO